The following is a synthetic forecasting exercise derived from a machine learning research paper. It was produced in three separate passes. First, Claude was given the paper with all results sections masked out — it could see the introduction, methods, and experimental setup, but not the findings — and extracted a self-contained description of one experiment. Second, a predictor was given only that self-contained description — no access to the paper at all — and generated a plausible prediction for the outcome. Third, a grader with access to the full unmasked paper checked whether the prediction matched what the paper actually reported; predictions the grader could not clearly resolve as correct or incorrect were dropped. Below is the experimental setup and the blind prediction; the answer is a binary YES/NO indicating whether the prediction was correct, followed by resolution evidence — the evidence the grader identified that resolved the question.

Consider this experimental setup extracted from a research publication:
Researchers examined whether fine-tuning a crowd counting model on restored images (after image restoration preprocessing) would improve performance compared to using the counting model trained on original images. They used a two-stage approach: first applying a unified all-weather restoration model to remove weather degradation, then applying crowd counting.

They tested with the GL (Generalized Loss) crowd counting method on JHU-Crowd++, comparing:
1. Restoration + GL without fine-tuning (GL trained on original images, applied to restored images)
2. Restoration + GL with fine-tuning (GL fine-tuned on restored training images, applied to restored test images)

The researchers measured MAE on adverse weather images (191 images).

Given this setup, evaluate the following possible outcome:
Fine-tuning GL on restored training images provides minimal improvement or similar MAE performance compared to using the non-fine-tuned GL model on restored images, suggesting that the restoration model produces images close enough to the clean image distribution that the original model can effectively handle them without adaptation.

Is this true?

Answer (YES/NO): YES